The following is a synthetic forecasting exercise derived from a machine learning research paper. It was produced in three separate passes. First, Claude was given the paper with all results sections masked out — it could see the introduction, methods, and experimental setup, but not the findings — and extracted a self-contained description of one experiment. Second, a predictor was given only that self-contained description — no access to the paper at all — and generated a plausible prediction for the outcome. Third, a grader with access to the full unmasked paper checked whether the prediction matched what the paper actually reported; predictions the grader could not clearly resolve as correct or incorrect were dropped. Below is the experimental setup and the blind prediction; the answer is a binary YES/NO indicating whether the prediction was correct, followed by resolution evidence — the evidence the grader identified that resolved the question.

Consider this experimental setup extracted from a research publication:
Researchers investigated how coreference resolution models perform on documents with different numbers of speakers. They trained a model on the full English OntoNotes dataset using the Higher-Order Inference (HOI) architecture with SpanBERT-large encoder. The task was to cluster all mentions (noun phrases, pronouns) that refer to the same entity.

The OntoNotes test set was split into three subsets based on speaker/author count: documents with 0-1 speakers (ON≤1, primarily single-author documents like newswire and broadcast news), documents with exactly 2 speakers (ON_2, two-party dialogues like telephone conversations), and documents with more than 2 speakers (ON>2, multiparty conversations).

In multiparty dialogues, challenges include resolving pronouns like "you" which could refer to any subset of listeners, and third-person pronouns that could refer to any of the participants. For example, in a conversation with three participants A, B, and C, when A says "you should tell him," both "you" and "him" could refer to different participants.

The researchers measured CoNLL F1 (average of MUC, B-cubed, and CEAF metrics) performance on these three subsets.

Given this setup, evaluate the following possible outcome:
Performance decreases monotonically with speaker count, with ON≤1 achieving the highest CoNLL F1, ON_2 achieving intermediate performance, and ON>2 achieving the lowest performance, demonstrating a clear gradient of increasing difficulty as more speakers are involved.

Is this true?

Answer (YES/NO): YES